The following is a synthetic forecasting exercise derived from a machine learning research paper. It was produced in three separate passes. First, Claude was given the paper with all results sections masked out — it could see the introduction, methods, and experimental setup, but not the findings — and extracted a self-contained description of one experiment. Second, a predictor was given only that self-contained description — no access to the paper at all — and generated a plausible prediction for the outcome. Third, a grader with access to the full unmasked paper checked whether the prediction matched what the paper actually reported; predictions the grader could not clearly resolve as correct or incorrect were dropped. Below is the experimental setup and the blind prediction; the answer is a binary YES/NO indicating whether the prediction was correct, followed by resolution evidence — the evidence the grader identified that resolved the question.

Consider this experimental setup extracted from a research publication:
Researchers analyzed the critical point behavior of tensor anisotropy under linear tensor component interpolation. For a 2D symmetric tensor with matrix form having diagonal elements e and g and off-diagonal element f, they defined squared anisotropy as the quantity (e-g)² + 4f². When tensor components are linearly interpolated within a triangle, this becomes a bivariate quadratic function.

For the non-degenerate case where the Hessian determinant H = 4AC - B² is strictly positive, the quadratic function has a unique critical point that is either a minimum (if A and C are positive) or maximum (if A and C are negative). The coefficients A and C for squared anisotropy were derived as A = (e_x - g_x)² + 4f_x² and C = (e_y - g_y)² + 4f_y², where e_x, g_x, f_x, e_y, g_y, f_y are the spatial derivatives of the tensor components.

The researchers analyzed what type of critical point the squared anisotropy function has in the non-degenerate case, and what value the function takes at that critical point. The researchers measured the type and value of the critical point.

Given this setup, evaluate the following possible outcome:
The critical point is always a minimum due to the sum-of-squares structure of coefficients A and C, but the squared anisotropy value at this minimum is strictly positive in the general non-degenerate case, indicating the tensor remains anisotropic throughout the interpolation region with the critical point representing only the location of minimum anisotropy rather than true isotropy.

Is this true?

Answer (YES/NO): NO